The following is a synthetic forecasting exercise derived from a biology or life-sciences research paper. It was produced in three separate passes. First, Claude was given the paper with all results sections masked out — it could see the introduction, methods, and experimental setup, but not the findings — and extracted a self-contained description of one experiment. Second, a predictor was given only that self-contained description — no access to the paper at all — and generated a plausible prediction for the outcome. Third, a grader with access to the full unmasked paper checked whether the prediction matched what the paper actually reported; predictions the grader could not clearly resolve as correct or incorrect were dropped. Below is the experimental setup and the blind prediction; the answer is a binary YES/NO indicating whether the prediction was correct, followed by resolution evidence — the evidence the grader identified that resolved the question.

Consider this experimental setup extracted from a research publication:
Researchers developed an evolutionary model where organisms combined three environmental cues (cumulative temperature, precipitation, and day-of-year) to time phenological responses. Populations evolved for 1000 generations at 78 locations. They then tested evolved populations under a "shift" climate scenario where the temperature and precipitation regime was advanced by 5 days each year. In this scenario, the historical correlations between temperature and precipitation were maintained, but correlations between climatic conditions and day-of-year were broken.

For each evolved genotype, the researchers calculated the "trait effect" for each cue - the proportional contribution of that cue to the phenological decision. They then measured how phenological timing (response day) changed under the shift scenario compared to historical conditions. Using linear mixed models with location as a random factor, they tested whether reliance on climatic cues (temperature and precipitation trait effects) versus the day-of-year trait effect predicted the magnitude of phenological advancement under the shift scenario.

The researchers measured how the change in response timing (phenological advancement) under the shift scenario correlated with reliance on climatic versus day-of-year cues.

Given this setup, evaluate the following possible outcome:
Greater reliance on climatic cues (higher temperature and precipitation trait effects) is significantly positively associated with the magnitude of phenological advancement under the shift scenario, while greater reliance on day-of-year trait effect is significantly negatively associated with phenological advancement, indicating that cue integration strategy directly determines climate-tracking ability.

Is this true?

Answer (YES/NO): YES